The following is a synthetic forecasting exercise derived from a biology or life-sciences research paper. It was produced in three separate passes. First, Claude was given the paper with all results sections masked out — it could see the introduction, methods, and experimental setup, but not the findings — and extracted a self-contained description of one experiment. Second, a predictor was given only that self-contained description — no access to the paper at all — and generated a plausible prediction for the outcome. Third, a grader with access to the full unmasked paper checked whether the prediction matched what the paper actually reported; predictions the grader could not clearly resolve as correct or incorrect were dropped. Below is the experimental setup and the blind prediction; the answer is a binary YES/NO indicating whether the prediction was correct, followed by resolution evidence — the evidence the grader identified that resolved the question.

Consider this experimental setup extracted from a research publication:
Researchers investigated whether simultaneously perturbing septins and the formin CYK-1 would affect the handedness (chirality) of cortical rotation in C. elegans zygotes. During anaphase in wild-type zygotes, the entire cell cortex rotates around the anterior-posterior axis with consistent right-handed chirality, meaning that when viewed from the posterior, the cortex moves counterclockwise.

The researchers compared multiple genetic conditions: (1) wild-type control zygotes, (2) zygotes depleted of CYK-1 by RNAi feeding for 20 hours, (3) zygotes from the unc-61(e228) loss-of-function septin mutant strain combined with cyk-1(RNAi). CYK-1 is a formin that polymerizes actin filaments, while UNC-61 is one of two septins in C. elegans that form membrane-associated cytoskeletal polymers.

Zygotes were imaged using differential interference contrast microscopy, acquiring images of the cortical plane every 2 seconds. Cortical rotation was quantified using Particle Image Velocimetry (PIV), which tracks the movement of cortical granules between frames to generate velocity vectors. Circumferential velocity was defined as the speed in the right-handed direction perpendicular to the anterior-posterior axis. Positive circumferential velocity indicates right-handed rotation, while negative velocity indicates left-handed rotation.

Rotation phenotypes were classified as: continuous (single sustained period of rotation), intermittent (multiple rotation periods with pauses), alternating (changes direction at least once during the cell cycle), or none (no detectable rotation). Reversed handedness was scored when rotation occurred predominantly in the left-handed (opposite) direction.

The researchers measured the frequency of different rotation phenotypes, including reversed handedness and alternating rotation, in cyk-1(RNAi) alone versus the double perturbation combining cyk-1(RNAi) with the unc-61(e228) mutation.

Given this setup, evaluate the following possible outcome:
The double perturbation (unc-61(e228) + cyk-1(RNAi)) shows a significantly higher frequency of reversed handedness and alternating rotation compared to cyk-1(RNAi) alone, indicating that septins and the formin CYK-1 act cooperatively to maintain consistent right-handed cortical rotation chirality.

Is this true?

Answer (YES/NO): NO